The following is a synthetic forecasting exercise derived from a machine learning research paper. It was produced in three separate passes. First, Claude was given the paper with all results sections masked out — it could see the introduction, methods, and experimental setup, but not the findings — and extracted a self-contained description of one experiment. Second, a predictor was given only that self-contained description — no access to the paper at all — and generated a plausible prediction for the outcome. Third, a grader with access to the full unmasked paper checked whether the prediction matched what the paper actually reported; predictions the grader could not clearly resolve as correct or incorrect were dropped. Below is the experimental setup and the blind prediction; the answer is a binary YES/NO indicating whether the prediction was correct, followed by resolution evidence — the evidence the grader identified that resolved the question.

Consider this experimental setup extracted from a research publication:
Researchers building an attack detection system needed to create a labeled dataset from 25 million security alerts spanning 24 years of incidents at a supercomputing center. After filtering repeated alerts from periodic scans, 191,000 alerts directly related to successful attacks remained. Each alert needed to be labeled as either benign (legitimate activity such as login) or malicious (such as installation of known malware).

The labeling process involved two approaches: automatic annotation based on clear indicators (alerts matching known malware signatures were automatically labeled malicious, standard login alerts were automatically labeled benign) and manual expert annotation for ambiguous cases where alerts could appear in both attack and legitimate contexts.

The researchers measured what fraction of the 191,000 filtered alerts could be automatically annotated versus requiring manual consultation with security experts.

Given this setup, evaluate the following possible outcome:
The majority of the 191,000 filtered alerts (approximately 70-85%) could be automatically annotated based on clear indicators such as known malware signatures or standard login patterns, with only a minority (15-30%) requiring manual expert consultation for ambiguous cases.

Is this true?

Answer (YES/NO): NO